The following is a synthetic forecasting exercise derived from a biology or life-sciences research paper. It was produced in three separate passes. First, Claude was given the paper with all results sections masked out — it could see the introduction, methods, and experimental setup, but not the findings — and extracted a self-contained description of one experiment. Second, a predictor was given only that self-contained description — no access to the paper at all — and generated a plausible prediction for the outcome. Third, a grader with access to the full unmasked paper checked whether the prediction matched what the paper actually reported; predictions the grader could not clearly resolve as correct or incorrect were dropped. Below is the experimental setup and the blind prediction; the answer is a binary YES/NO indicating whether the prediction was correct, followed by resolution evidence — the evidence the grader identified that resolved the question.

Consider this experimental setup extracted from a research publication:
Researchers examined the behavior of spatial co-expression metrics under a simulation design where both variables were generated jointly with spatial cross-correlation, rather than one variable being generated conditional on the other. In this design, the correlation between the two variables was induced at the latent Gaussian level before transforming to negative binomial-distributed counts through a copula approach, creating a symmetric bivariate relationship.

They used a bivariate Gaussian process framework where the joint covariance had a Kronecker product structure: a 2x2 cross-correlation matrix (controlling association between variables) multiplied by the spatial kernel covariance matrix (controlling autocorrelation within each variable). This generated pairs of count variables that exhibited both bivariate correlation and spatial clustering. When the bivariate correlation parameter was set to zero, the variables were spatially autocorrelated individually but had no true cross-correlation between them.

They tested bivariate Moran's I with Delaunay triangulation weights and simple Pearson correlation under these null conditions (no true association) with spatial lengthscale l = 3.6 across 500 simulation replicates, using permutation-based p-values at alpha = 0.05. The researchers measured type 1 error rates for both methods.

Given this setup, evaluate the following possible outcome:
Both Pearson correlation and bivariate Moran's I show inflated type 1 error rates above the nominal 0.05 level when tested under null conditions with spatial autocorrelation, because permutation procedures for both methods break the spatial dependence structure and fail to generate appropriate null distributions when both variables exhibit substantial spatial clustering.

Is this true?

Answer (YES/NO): YES